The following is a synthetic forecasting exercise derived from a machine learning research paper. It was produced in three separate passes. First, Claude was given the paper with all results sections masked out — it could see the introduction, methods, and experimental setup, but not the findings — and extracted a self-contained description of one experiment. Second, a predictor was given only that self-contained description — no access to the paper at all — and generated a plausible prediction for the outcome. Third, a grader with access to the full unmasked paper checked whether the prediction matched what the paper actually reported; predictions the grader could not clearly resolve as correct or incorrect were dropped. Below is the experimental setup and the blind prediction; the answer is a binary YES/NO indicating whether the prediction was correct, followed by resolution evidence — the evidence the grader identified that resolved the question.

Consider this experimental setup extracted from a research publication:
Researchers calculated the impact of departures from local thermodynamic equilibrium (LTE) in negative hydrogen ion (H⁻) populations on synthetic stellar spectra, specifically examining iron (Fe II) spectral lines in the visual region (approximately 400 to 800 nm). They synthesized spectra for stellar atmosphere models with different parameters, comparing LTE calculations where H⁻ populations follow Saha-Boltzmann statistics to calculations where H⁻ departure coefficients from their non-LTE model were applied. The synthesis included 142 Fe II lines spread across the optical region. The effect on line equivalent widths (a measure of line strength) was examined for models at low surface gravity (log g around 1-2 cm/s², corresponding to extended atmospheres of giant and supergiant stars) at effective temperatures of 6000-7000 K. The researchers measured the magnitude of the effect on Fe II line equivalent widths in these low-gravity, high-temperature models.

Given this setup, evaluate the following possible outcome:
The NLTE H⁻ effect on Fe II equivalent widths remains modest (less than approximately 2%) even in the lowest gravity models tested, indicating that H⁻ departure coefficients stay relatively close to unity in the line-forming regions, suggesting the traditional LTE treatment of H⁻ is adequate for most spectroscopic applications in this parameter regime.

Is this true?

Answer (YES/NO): NO